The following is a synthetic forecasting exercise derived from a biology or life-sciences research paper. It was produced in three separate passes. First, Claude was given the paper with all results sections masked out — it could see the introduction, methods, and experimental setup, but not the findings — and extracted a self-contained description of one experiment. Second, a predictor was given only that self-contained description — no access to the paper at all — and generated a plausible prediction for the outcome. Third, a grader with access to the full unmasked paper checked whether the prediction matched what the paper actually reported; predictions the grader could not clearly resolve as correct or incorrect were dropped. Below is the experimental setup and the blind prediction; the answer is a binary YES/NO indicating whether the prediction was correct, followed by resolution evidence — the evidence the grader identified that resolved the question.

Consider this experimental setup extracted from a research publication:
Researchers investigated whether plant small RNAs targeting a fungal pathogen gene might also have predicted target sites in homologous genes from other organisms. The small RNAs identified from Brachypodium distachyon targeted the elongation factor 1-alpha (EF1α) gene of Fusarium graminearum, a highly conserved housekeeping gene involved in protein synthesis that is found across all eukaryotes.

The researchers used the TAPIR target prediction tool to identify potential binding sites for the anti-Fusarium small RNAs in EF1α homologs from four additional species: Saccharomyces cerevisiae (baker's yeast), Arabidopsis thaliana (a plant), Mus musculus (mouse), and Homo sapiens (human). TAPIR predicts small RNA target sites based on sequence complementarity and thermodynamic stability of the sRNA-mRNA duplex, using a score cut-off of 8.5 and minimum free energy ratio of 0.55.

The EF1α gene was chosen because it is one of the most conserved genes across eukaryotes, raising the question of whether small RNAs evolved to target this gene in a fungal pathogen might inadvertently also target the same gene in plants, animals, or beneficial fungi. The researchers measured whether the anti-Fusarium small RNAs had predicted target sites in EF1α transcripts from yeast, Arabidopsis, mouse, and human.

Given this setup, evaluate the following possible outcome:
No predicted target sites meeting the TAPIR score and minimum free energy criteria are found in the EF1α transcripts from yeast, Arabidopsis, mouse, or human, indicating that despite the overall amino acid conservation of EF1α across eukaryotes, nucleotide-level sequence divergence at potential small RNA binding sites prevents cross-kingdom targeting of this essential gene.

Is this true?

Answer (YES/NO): NO